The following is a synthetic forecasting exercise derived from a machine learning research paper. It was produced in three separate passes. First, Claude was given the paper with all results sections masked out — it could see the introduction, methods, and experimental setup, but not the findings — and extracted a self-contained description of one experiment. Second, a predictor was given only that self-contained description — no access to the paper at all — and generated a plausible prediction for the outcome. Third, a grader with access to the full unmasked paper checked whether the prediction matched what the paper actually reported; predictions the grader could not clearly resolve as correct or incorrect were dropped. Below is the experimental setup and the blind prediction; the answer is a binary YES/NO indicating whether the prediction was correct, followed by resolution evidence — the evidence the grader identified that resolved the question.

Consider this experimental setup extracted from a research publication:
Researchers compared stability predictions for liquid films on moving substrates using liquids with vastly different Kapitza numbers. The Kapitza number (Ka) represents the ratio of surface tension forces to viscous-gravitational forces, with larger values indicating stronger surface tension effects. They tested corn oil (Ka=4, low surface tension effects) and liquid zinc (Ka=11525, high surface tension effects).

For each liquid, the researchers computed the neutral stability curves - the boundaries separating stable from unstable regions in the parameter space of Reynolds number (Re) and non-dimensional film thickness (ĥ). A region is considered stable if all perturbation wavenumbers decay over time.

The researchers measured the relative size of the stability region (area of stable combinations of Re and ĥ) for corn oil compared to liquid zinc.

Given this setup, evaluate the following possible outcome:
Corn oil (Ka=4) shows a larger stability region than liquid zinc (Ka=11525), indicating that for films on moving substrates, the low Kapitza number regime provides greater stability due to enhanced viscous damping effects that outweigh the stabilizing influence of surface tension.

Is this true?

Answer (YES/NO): NO